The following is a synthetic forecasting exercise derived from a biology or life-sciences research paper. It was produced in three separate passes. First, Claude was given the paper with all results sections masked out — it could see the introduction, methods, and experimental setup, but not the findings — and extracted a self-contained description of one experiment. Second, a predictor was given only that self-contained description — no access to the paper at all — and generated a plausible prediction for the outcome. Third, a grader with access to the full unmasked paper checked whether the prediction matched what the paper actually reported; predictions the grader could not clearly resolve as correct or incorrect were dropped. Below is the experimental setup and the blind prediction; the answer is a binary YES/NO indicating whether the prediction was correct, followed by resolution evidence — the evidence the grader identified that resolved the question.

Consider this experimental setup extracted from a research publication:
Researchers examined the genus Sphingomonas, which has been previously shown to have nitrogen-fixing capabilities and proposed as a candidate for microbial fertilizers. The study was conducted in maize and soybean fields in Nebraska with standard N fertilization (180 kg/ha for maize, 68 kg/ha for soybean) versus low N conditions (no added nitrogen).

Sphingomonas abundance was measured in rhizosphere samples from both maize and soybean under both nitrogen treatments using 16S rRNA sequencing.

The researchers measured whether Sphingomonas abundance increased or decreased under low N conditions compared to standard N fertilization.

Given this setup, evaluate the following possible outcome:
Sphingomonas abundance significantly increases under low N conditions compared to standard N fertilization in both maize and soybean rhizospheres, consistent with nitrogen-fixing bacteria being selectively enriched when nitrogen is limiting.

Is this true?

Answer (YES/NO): NO